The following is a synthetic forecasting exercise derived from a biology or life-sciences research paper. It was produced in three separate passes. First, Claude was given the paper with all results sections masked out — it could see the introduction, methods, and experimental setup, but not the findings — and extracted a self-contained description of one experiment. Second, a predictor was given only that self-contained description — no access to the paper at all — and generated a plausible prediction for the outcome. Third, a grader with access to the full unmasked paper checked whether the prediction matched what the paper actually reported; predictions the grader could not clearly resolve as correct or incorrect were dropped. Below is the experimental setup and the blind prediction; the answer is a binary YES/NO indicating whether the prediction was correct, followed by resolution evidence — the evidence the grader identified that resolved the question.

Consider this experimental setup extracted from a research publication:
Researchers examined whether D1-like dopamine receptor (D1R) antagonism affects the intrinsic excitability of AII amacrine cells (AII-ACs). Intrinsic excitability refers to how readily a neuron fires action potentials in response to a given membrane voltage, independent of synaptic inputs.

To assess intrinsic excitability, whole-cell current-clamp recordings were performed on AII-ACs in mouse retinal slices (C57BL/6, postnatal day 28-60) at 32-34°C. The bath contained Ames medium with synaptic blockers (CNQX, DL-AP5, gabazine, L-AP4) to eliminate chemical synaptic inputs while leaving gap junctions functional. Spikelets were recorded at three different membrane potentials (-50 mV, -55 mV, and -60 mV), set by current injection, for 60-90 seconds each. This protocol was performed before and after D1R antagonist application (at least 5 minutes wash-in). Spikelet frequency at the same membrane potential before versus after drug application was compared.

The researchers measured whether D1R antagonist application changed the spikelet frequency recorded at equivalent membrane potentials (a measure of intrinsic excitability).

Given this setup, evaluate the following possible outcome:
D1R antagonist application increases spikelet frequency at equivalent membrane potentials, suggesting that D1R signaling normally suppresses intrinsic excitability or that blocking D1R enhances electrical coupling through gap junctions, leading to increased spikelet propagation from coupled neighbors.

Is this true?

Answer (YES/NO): NO